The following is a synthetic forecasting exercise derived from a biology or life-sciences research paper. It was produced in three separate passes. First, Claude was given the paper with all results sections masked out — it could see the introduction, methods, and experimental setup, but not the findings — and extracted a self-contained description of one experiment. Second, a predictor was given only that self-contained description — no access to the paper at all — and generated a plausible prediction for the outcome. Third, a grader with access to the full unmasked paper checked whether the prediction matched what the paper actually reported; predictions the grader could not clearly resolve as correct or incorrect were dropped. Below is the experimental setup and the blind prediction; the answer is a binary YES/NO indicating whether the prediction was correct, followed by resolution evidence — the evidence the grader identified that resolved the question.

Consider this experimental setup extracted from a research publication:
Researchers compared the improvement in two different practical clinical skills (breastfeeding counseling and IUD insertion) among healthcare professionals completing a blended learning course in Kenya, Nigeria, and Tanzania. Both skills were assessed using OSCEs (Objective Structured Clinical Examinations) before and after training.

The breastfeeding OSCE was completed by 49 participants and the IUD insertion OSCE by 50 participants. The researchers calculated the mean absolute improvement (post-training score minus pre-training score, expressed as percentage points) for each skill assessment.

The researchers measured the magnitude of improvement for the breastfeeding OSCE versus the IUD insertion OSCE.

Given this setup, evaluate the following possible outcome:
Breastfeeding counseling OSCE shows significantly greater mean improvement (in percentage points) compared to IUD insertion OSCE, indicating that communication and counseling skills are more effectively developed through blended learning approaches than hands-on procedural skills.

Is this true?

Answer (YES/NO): NO